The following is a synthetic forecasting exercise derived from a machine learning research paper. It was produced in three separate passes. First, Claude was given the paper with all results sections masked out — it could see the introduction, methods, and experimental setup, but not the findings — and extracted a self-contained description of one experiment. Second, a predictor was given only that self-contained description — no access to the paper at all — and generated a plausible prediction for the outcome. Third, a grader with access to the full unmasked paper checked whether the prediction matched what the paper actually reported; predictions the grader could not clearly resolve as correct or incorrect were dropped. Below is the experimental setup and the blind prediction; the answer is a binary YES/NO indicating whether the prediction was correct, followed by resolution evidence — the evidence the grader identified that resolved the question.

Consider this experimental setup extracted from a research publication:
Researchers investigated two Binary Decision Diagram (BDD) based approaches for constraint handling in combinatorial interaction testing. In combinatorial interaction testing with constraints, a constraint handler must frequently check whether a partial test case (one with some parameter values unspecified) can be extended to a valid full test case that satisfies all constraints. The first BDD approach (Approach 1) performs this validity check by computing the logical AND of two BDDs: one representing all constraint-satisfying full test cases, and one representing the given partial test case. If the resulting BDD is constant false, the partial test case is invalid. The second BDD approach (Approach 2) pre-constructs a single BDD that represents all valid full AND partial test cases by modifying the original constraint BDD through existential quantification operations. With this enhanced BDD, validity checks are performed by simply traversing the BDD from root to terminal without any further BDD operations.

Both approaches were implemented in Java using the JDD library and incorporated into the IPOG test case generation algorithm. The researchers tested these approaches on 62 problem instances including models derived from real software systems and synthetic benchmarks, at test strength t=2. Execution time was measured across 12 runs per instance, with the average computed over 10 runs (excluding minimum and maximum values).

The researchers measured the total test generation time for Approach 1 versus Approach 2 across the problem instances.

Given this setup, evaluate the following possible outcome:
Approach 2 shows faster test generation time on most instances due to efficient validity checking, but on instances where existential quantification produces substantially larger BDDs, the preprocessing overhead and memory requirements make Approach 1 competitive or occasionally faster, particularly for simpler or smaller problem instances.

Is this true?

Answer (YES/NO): NO